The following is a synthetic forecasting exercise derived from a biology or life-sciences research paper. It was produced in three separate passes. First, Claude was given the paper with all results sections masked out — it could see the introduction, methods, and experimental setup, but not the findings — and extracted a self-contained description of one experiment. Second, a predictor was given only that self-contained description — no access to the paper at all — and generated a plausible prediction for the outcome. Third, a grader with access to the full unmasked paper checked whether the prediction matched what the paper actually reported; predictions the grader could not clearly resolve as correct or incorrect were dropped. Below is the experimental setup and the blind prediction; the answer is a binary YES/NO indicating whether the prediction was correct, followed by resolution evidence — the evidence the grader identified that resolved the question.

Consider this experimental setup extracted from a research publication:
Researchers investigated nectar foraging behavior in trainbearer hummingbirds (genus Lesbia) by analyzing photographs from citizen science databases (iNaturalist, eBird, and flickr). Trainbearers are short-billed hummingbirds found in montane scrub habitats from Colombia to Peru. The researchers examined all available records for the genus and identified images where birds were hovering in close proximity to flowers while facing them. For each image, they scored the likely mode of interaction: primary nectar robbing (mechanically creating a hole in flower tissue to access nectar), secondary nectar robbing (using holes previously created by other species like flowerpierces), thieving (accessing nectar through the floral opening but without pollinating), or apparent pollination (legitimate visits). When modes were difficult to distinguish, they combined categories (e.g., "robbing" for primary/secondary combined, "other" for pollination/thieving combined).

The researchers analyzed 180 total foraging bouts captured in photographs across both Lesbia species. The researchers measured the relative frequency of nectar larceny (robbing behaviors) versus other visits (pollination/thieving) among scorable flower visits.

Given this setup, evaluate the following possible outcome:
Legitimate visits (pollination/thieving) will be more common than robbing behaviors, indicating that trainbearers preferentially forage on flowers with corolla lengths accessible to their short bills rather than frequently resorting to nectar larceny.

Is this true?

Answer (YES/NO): YES